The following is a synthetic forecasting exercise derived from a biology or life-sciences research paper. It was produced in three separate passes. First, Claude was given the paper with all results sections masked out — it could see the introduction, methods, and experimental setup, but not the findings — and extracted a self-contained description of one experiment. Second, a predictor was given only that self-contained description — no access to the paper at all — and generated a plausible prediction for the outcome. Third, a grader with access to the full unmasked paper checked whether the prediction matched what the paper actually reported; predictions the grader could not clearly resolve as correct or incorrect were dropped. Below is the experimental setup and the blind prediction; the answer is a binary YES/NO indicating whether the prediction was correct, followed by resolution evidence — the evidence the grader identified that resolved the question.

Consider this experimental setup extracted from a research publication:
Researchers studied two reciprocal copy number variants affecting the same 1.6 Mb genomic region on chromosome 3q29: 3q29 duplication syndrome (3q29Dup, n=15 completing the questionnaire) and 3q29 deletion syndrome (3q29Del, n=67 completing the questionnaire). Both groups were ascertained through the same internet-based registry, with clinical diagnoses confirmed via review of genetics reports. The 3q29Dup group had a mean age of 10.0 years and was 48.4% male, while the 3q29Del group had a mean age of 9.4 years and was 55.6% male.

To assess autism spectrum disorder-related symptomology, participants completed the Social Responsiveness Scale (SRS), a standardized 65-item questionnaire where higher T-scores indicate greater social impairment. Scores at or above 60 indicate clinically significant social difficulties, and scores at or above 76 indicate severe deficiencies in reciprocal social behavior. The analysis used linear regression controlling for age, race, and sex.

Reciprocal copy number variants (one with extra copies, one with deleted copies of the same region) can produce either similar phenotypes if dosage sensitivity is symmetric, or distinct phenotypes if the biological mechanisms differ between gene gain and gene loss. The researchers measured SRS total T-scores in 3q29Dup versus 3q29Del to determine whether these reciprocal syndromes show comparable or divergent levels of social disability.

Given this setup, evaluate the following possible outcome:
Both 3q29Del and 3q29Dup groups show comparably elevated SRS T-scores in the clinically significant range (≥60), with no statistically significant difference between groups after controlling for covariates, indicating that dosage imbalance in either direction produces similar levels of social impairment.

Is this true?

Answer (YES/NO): YES